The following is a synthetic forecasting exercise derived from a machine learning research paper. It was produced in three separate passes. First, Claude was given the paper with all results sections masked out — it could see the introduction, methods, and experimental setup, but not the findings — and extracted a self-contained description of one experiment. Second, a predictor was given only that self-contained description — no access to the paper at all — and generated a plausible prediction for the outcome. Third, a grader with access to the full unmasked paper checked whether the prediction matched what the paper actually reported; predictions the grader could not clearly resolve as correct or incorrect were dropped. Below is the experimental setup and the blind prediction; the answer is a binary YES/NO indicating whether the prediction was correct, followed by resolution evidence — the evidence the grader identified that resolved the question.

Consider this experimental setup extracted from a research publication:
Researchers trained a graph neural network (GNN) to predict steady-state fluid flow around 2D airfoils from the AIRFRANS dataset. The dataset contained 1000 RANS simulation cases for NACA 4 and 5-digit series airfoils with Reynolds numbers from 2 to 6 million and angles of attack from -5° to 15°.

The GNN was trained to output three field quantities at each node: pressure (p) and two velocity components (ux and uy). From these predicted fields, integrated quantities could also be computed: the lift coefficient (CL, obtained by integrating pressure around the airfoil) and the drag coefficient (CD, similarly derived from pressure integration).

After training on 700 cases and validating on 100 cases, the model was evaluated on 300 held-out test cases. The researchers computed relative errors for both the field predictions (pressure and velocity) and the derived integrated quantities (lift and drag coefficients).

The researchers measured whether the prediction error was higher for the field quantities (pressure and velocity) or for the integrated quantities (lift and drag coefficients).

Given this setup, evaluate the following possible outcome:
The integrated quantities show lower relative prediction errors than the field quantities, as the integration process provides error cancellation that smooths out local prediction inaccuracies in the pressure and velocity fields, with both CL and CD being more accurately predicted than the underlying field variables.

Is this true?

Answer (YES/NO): NO